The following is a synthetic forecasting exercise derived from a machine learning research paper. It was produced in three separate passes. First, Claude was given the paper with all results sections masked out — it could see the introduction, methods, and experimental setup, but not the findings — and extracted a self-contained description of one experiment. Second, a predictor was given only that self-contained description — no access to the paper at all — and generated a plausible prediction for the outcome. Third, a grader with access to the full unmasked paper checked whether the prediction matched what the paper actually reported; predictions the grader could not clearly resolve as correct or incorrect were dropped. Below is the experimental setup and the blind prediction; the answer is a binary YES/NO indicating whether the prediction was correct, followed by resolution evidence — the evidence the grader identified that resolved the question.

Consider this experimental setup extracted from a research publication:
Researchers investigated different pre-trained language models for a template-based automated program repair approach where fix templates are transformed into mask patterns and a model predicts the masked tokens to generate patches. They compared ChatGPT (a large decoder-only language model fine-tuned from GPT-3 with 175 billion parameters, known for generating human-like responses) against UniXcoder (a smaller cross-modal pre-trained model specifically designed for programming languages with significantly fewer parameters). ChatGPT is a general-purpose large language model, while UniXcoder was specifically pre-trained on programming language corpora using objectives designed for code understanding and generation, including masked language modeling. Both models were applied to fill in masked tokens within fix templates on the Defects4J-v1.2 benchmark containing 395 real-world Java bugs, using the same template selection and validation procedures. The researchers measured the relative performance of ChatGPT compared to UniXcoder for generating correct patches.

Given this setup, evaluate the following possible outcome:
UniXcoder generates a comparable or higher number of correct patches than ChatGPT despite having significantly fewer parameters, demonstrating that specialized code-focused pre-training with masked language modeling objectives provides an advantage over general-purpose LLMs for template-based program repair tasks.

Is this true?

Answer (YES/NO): YES